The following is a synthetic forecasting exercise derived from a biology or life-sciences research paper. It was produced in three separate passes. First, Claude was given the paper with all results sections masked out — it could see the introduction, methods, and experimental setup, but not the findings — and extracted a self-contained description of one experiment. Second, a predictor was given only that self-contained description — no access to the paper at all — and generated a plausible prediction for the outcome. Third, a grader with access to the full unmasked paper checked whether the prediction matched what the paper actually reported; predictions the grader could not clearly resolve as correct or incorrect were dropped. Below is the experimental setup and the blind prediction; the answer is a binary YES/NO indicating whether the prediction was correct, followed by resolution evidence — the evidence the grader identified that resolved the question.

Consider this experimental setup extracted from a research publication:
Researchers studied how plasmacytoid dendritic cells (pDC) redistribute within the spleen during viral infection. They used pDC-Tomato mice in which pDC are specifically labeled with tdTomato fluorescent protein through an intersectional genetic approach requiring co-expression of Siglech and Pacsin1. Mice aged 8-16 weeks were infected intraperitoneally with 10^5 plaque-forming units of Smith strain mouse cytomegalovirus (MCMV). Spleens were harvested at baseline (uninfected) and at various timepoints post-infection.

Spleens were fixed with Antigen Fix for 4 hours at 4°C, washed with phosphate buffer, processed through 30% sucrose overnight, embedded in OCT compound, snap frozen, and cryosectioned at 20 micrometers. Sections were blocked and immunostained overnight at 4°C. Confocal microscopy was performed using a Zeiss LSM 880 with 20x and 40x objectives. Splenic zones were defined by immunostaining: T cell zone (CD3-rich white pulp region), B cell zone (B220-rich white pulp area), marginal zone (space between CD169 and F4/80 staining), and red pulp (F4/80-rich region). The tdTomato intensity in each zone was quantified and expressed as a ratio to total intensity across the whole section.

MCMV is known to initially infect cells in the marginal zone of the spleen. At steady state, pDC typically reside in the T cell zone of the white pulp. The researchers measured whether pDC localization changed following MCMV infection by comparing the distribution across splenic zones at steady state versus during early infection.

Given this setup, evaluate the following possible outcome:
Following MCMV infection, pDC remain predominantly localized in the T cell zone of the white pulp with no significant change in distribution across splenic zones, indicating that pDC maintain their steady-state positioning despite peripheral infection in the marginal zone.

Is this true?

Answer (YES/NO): NO